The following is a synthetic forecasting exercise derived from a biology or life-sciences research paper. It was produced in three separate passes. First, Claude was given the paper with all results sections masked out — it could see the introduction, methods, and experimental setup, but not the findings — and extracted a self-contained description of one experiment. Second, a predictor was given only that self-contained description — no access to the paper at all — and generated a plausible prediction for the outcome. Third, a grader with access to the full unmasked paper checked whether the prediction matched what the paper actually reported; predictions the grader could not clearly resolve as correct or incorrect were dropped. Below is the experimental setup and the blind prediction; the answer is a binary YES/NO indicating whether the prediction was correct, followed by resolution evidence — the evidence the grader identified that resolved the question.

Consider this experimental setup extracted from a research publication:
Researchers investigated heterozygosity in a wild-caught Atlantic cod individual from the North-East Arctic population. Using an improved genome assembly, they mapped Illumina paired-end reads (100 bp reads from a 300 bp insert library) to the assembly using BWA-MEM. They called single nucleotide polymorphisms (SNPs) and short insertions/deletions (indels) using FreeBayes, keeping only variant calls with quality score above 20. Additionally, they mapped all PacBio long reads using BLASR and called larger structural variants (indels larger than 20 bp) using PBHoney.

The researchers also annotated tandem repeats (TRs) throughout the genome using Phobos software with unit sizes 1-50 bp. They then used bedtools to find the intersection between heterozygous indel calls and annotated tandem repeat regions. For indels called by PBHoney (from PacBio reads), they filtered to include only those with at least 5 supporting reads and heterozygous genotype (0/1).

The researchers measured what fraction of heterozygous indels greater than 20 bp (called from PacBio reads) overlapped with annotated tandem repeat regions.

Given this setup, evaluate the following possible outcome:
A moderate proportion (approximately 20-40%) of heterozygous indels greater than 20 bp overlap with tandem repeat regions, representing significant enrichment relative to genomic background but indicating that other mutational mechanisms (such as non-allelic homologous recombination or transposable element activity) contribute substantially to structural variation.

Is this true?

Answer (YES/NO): NO